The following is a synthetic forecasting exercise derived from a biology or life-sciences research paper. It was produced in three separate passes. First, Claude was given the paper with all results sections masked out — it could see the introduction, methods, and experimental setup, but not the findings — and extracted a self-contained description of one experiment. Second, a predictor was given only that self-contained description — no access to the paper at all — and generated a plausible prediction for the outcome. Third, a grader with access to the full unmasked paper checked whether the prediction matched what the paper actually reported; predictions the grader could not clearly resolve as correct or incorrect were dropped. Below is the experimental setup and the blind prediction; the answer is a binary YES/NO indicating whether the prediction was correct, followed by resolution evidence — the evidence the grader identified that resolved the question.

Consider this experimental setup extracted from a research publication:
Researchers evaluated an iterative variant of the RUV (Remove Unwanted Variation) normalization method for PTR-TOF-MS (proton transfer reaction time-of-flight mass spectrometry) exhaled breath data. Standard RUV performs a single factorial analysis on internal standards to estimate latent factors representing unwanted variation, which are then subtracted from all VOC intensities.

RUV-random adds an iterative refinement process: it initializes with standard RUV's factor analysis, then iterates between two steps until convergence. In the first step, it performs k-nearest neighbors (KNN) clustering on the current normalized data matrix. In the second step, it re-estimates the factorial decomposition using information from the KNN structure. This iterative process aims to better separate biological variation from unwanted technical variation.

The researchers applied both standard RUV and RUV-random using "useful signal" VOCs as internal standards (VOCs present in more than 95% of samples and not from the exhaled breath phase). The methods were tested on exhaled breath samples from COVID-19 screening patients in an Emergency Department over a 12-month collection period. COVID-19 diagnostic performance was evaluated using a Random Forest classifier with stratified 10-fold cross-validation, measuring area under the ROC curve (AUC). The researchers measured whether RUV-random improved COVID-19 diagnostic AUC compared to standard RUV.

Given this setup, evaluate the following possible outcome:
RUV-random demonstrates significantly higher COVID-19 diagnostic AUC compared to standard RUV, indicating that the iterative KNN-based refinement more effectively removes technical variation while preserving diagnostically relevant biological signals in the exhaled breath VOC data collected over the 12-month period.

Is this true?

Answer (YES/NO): NO